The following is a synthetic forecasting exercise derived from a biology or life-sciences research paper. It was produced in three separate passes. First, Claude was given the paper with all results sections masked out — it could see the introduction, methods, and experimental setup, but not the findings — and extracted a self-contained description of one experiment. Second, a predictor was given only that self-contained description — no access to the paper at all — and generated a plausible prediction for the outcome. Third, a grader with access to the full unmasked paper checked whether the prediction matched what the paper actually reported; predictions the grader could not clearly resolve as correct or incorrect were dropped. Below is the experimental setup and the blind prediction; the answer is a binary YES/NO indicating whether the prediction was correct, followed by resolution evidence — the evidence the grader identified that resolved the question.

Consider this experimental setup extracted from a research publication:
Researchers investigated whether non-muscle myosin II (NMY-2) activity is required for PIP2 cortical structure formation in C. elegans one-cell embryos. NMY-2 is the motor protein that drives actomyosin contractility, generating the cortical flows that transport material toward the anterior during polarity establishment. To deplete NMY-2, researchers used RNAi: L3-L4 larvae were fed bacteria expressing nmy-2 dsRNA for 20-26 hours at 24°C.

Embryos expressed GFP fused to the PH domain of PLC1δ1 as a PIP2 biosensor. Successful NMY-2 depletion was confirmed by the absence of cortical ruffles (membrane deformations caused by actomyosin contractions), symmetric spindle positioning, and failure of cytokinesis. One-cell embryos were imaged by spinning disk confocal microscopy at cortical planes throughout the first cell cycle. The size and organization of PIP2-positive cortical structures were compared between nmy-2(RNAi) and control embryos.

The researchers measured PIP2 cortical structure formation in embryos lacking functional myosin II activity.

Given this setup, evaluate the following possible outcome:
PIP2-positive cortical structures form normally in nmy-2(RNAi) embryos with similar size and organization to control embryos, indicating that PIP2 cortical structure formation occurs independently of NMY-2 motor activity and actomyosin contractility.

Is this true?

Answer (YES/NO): NO